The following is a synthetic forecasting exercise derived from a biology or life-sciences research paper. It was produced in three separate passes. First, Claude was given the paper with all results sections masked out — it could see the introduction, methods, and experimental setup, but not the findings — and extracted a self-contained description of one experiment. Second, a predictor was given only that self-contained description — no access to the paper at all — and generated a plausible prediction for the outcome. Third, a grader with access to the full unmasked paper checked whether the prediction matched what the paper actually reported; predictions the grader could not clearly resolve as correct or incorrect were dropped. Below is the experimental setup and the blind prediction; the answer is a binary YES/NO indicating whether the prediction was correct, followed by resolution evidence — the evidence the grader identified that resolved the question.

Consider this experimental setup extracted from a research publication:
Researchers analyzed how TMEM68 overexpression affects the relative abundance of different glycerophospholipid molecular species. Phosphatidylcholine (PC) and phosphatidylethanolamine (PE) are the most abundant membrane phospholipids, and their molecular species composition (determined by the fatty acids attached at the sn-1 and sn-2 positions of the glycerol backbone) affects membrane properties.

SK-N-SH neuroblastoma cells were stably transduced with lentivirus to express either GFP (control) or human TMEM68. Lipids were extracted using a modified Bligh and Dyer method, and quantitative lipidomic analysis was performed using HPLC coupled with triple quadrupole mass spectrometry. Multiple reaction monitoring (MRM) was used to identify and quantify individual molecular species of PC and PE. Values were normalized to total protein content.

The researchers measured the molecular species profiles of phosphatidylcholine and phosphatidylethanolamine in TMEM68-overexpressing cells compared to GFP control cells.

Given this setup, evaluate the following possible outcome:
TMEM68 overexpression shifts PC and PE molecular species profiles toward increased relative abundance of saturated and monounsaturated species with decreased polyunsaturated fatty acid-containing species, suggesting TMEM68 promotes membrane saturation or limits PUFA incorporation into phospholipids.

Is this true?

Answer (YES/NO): YES